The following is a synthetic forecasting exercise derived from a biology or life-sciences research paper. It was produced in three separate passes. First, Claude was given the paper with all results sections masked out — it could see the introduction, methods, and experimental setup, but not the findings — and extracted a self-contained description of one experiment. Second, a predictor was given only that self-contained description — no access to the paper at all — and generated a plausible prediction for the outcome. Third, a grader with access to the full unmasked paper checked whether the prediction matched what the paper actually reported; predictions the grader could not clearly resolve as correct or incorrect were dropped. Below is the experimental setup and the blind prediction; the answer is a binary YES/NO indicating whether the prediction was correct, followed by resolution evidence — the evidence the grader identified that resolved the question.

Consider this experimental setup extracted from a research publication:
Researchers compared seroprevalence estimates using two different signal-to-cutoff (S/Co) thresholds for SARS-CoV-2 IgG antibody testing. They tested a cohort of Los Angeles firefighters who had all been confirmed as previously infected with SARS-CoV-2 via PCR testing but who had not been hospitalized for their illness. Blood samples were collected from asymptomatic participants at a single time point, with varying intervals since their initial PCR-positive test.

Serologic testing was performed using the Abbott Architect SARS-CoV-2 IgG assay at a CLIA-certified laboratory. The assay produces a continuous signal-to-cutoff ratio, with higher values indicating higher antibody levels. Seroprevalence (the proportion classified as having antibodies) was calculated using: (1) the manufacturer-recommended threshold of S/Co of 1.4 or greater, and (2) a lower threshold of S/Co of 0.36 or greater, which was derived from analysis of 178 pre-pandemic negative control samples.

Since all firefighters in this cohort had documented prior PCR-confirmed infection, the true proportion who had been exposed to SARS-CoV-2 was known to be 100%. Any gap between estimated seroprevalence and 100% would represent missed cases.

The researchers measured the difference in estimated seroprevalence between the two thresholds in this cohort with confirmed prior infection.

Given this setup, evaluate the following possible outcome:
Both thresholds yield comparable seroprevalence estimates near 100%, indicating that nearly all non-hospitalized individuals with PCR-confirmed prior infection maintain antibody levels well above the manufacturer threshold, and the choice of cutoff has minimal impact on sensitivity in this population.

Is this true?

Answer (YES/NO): NO